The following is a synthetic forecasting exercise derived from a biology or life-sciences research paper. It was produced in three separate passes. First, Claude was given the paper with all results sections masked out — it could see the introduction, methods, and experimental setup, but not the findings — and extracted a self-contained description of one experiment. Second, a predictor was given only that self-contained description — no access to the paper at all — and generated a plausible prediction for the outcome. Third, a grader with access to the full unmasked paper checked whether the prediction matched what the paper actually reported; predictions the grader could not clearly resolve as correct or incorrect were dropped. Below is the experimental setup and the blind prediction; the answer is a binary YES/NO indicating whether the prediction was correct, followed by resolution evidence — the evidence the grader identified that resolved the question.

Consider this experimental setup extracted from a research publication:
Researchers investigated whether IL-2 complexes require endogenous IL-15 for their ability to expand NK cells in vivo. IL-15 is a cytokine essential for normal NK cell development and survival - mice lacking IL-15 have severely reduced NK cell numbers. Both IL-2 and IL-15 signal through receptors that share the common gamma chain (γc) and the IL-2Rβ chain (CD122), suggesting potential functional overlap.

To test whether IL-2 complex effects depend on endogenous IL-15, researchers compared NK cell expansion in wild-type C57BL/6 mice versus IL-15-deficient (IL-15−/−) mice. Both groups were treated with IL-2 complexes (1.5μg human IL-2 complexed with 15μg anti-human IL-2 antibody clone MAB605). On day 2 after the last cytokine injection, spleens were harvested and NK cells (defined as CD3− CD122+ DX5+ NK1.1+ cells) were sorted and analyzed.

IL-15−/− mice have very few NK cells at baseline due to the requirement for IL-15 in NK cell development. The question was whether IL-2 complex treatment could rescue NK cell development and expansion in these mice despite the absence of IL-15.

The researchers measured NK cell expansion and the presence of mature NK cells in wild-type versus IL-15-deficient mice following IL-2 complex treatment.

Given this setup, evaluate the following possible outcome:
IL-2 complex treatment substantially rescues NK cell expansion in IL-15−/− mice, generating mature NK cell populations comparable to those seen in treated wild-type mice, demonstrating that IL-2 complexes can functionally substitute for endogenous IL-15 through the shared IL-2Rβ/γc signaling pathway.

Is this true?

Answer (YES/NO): YES